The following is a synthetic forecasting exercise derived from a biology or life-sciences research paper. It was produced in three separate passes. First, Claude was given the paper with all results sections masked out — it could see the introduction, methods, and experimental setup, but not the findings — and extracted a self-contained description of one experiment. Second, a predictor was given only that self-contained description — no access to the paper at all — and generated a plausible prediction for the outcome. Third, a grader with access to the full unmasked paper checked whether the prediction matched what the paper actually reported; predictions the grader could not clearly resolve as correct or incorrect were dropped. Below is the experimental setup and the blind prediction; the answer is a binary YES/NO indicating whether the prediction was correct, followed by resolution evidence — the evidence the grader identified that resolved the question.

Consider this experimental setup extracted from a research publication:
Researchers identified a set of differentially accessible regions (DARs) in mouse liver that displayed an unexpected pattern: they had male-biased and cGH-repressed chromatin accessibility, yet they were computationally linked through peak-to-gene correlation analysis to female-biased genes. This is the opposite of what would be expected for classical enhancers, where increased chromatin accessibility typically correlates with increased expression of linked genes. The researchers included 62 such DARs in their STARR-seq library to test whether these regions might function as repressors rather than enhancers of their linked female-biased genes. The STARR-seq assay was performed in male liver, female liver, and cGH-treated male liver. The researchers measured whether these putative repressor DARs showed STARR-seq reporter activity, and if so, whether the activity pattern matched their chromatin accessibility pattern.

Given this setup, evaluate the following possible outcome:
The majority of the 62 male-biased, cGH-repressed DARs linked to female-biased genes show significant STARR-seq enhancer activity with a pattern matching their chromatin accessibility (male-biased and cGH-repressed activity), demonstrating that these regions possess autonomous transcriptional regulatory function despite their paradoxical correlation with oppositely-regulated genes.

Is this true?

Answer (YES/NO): NO